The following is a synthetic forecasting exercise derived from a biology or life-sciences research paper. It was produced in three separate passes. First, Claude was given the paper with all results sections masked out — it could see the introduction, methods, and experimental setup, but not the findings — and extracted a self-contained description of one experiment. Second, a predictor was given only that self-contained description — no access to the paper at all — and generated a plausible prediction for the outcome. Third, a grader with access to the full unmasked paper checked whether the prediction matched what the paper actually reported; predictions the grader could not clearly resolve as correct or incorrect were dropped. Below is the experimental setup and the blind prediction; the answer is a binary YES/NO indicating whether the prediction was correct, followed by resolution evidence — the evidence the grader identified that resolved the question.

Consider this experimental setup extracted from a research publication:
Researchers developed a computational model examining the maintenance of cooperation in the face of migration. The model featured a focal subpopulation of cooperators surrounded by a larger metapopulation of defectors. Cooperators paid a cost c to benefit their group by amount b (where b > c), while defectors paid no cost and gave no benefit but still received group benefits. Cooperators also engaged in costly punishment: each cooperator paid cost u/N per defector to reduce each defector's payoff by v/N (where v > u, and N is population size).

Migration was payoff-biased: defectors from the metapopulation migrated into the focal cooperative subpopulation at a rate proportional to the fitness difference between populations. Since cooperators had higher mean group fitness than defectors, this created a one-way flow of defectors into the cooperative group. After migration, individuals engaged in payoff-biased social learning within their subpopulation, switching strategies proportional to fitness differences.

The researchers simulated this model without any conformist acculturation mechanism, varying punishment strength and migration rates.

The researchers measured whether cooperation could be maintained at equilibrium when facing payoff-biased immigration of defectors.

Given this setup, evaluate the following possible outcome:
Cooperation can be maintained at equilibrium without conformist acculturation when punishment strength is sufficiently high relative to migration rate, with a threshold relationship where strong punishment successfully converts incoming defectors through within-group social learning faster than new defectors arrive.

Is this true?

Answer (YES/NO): YES